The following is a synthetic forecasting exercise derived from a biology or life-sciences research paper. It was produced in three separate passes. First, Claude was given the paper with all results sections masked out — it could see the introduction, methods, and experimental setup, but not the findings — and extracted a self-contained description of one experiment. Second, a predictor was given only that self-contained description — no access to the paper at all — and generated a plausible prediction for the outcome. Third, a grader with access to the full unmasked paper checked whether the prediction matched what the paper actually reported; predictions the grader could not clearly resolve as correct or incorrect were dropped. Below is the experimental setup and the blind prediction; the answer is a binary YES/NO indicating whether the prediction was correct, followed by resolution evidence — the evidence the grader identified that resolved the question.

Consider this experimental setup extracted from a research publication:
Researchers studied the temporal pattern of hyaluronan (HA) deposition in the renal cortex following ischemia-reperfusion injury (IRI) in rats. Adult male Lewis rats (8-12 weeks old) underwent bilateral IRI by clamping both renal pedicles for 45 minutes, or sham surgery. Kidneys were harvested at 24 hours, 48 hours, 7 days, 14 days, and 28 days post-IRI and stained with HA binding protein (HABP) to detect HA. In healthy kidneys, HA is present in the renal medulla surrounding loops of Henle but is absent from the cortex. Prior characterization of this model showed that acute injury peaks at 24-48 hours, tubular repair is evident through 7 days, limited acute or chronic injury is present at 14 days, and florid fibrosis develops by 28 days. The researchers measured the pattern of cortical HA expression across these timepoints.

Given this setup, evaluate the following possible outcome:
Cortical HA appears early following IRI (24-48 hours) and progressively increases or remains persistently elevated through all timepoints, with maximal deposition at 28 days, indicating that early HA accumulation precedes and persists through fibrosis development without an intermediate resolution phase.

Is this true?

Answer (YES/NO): NO